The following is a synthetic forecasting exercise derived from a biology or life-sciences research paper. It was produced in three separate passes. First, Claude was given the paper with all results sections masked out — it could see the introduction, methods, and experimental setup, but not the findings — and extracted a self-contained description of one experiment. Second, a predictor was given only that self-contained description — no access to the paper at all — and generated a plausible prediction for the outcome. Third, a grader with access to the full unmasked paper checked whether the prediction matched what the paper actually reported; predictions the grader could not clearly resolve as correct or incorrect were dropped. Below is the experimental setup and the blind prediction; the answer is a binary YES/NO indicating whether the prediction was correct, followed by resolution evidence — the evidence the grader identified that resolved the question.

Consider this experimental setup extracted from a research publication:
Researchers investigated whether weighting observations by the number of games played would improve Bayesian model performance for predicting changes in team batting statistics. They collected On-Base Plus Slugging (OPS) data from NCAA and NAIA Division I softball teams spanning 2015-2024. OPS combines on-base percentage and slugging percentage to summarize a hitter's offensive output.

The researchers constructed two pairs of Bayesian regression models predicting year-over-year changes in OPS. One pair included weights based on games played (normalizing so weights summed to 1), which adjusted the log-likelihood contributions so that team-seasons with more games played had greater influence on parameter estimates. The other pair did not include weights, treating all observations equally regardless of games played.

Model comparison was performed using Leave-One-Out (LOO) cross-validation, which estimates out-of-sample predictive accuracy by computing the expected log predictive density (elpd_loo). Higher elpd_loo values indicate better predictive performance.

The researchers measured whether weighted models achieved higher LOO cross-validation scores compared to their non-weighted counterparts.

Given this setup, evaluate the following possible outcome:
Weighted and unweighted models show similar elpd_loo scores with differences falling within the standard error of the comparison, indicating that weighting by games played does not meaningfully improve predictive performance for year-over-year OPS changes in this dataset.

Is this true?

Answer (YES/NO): NO